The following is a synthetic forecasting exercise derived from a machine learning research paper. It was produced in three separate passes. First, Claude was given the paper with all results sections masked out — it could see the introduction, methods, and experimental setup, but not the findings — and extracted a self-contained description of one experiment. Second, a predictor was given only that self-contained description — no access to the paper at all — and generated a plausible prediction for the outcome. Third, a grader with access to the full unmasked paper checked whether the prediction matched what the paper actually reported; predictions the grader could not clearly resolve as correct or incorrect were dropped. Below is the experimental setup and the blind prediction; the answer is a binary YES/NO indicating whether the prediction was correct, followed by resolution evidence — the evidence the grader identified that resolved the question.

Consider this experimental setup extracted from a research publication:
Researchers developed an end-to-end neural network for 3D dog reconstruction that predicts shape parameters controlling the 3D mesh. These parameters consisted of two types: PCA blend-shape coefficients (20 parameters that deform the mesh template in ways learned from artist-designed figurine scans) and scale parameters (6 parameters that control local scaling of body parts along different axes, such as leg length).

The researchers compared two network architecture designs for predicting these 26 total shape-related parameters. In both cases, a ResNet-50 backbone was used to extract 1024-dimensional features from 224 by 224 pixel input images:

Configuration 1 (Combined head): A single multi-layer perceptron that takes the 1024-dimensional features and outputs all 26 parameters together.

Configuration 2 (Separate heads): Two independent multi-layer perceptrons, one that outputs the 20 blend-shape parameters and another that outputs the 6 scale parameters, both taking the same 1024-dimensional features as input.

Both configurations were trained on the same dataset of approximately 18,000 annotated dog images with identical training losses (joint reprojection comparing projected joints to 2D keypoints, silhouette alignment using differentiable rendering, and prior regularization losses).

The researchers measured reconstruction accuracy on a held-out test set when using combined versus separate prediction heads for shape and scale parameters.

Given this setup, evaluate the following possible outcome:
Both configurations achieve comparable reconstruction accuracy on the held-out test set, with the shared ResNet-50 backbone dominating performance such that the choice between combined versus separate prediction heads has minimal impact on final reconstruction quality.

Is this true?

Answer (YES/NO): NO